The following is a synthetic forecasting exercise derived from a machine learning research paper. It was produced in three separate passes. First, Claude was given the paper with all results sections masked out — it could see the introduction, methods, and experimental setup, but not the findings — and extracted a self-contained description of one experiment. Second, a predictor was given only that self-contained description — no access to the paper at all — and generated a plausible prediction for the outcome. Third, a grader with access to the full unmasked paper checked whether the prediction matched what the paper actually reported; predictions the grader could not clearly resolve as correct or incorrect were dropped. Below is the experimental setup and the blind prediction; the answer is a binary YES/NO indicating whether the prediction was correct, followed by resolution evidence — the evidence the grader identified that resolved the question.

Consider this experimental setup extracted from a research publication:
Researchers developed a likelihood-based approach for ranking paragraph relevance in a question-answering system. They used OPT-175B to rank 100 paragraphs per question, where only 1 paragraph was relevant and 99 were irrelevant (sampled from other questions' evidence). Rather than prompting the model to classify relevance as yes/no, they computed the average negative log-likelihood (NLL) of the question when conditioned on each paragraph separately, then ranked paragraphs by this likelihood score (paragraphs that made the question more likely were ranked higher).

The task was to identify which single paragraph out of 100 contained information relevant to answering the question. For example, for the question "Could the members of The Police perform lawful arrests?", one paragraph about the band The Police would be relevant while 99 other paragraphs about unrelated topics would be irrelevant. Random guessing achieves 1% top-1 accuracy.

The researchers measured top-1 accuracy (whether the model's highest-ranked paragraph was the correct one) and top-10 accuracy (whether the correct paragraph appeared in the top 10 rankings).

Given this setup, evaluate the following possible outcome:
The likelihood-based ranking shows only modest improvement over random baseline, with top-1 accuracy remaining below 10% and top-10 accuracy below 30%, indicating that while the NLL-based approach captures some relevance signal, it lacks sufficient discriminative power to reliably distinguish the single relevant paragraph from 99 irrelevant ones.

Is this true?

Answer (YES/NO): NO